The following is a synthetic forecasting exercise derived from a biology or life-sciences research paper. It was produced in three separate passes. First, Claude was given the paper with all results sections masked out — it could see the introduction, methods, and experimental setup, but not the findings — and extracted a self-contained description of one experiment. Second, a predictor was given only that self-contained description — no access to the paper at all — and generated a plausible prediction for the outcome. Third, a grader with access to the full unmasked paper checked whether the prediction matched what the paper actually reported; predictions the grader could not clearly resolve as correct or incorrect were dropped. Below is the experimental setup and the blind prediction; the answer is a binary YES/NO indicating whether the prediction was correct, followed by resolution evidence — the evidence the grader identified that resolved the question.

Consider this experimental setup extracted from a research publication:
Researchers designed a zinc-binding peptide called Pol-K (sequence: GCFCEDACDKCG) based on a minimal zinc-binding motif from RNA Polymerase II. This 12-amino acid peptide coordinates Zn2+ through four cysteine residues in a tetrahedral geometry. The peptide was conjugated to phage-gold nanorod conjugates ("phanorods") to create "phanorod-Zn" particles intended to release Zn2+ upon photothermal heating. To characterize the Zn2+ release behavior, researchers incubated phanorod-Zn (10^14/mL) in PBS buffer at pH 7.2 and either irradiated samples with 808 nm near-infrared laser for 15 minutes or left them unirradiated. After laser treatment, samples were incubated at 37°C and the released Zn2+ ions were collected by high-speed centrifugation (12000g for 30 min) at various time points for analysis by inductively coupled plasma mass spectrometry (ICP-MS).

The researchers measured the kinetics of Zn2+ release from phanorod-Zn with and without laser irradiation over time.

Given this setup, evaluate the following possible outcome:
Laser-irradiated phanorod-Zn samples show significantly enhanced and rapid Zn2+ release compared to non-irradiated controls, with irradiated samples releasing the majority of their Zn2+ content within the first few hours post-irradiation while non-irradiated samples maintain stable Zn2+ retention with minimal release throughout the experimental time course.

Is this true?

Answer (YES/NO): NO